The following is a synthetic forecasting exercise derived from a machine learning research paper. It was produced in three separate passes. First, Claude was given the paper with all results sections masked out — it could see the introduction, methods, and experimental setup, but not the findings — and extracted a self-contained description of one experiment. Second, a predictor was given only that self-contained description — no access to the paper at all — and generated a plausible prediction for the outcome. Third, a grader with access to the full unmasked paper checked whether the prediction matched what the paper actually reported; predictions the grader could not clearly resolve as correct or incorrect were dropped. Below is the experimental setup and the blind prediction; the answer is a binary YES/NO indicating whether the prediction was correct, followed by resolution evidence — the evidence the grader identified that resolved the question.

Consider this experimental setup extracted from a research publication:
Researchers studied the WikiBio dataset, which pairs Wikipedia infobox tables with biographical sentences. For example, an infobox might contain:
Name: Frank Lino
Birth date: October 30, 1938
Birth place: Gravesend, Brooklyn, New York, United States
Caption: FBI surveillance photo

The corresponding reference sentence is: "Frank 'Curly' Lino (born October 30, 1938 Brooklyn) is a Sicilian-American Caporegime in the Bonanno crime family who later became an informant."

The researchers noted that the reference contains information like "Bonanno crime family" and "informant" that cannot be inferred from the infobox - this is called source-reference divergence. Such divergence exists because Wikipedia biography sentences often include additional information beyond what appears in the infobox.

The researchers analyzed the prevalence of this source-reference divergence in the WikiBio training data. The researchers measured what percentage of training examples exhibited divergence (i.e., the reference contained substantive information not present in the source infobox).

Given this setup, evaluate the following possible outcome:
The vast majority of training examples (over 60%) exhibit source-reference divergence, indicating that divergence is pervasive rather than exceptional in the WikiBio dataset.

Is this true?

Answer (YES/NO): YES